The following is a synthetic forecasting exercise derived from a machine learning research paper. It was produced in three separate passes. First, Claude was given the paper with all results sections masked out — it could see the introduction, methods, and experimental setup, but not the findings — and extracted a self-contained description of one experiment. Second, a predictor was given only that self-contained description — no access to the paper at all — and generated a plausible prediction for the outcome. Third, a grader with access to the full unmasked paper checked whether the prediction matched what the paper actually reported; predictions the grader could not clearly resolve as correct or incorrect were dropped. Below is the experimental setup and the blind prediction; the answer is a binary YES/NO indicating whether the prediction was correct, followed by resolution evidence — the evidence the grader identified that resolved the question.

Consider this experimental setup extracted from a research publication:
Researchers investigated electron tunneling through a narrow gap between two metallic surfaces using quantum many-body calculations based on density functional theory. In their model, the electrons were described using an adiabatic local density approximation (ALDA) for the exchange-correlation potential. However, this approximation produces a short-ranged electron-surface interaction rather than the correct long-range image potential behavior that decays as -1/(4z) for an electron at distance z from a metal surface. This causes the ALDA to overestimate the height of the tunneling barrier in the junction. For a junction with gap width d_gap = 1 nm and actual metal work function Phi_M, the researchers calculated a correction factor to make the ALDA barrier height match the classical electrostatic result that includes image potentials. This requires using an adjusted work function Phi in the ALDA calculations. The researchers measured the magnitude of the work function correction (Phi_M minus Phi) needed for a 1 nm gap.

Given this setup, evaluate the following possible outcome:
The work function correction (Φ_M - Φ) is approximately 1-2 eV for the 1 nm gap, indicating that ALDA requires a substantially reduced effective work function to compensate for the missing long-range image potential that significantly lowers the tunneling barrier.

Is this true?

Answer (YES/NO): NO